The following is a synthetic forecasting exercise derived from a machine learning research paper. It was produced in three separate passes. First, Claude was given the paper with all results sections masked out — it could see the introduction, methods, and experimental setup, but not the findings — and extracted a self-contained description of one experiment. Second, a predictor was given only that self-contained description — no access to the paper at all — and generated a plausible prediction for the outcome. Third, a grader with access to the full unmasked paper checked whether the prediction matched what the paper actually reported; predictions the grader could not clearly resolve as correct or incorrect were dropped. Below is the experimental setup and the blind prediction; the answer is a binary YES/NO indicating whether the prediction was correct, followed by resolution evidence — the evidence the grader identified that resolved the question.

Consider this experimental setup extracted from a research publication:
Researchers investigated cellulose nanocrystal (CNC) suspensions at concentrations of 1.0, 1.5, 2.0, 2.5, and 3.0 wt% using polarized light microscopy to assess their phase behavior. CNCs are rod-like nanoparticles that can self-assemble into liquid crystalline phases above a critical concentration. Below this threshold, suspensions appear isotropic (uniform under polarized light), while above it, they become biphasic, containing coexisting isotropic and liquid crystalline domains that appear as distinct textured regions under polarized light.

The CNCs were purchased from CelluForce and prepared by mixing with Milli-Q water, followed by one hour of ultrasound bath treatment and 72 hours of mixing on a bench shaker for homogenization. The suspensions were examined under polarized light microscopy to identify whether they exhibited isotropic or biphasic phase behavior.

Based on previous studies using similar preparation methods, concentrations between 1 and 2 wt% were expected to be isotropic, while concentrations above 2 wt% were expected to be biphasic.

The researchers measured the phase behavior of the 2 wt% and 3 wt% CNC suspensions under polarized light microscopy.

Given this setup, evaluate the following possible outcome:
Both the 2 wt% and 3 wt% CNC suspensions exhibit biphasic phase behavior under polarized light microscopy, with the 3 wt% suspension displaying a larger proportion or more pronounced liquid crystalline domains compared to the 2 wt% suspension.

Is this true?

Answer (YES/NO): NO